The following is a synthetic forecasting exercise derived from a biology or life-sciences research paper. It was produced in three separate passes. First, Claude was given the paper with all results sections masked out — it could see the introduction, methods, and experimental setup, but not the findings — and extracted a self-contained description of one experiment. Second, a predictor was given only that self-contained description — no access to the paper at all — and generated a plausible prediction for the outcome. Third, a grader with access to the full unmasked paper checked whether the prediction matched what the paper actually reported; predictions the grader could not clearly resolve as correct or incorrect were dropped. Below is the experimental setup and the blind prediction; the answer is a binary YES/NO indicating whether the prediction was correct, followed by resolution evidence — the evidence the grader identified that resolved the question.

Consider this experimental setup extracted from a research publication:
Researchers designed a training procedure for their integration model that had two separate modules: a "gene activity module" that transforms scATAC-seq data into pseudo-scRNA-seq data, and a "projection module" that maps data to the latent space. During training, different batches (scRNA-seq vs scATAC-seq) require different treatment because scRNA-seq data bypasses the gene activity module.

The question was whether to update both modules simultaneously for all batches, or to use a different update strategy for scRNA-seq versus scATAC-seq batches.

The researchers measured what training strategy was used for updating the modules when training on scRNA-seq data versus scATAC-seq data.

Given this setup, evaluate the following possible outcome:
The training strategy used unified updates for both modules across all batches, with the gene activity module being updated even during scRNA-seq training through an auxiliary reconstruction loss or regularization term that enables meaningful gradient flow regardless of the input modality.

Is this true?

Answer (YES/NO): NO